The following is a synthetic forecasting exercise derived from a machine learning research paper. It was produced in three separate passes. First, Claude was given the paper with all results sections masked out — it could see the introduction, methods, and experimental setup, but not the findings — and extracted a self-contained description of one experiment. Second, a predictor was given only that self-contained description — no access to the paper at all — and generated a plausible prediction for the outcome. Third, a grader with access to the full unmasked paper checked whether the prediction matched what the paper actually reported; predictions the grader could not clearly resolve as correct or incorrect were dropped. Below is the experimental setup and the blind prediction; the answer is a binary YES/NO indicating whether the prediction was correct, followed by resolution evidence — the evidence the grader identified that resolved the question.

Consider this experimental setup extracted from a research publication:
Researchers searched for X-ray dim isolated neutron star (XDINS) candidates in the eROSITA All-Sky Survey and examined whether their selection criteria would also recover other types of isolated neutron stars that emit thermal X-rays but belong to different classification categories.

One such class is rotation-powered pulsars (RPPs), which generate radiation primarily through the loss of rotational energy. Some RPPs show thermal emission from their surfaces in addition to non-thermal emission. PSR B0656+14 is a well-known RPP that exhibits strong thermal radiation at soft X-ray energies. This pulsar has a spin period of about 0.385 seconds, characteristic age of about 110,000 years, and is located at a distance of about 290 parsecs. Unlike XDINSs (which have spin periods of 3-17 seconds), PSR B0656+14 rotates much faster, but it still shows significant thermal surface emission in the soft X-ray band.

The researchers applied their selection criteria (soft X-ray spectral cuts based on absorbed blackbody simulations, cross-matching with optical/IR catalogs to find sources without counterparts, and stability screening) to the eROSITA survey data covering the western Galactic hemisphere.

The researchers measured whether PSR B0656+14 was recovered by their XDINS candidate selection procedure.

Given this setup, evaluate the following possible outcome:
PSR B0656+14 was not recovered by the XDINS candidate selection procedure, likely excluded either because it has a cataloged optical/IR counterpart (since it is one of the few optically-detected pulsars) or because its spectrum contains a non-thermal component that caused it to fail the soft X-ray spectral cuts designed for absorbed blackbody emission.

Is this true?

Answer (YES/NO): NO